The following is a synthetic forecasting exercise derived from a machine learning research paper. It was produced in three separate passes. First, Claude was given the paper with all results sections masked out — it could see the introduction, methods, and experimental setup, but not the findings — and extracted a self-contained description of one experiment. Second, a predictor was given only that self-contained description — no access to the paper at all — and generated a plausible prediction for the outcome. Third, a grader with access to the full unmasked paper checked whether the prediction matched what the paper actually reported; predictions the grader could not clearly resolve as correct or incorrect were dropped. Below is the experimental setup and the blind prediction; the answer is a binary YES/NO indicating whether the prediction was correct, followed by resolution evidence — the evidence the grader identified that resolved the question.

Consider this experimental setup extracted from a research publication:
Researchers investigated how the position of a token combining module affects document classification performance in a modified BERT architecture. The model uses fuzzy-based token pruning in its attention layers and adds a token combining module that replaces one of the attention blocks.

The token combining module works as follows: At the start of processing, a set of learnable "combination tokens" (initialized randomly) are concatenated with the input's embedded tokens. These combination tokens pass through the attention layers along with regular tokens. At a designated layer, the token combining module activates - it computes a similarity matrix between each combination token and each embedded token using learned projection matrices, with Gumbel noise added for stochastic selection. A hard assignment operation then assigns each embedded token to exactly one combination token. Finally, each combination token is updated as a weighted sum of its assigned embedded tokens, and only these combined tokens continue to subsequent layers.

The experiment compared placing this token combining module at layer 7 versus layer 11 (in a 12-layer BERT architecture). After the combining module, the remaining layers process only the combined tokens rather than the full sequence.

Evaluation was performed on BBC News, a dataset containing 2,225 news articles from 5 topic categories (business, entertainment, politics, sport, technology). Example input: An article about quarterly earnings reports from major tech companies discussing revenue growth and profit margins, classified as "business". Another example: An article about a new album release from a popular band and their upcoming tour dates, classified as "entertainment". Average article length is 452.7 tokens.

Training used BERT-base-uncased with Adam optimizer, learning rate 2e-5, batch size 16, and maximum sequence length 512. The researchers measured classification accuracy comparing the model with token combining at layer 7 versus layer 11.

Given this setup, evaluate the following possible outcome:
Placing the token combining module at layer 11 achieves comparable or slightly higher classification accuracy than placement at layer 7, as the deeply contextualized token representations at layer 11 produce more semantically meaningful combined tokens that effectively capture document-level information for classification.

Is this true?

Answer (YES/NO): YES